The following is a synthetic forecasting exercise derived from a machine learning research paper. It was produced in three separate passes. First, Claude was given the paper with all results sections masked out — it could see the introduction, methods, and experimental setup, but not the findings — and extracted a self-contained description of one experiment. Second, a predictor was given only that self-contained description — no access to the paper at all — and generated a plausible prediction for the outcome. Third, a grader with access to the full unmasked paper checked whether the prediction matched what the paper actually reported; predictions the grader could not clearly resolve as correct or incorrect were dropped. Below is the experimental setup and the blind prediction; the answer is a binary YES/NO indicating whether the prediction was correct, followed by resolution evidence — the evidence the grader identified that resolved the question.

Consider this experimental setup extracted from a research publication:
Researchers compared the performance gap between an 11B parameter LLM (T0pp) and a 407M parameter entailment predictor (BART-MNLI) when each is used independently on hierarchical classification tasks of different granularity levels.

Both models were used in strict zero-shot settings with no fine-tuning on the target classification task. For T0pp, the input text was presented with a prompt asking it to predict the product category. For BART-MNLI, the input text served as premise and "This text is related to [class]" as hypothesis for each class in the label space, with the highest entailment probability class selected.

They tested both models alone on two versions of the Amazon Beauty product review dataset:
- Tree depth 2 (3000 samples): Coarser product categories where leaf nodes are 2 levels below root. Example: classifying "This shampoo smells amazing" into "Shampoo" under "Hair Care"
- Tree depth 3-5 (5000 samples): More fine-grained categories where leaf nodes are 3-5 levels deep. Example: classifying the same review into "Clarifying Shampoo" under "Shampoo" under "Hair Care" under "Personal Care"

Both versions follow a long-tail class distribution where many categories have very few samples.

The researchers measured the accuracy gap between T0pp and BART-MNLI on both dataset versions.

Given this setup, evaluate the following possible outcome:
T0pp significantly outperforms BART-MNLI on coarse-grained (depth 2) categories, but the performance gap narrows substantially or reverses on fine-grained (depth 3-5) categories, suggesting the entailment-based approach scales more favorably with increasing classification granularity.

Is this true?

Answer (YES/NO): NO